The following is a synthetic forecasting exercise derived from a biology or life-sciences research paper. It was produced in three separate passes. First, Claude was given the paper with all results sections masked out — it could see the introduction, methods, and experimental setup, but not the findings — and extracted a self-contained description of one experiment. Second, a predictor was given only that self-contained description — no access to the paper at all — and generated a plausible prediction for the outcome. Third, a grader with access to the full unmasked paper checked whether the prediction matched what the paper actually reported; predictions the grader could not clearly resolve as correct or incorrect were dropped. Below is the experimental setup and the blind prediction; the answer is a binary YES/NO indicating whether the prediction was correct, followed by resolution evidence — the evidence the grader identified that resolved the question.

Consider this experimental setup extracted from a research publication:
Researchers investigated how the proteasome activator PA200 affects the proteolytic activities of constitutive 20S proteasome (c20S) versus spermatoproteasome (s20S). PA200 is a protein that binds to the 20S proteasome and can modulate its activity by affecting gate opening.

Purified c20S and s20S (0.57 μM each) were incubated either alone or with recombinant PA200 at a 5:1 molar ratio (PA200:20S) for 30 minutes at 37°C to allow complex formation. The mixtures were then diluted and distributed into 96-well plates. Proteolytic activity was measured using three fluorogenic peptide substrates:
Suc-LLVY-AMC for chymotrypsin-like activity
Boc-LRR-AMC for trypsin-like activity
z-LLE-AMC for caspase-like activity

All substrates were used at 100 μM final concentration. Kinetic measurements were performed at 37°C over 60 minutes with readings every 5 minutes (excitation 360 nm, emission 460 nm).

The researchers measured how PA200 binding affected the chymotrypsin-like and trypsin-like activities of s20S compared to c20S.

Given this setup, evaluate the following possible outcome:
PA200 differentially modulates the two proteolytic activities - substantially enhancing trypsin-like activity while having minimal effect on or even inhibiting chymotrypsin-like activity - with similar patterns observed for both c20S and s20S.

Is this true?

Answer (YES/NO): NO